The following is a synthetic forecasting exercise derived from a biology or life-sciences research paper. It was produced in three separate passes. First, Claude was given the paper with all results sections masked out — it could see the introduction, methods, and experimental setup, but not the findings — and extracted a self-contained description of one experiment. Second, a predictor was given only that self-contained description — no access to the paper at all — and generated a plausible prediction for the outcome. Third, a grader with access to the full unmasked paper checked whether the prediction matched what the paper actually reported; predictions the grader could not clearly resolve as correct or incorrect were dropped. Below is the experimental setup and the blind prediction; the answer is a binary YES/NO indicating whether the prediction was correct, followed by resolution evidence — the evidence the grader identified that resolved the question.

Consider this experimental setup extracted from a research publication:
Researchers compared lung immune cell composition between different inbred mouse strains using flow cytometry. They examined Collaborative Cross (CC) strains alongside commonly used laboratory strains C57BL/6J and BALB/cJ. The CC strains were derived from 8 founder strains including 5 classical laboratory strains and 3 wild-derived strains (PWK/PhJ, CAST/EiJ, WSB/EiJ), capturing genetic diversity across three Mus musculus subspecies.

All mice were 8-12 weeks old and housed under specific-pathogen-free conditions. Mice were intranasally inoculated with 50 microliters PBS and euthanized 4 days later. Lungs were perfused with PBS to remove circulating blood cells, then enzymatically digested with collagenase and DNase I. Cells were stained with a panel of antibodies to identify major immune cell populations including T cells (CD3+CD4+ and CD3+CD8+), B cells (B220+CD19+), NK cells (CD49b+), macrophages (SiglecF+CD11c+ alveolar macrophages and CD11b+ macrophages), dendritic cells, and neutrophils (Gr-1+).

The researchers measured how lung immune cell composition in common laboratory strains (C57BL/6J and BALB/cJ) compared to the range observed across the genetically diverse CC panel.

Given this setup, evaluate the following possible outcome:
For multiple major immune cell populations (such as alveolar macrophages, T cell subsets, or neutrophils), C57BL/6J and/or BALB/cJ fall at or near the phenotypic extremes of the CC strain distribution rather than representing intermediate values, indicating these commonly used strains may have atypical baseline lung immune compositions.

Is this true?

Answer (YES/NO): YES